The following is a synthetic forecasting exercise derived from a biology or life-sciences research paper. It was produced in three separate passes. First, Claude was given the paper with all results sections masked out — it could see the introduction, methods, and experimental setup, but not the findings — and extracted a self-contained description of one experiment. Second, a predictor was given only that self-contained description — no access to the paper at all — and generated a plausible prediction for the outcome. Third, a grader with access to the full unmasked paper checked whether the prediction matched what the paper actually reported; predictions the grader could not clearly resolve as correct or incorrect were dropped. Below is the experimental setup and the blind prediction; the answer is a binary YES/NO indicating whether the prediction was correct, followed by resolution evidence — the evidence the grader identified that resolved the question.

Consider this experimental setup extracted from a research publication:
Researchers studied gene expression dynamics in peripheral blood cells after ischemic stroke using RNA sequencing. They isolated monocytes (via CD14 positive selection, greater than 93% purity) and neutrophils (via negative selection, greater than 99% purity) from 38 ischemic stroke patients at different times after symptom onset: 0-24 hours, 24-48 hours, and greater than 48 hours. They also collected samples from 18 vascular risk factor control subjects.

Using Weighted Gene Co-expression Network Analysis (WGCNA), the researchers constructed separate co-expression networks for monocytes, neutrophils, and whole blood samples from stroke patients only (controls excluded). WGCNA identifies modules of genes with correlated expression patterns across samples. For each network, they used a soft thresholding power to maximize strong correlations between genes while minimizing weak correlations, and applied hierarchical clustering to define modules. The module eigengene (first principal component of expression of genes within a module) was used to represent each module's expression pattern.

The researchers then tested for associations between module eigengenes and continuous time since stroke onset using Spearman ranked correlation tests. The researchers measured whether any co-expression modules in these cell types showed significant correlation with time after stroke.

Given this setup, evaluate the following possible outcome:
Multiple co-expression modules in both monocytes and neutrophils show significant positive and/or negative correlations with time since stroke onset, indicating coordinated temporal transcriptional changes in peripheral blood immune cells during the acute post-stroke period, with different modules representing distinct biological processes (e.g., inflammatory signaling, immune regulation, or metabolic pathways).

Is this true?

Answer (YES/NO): NO